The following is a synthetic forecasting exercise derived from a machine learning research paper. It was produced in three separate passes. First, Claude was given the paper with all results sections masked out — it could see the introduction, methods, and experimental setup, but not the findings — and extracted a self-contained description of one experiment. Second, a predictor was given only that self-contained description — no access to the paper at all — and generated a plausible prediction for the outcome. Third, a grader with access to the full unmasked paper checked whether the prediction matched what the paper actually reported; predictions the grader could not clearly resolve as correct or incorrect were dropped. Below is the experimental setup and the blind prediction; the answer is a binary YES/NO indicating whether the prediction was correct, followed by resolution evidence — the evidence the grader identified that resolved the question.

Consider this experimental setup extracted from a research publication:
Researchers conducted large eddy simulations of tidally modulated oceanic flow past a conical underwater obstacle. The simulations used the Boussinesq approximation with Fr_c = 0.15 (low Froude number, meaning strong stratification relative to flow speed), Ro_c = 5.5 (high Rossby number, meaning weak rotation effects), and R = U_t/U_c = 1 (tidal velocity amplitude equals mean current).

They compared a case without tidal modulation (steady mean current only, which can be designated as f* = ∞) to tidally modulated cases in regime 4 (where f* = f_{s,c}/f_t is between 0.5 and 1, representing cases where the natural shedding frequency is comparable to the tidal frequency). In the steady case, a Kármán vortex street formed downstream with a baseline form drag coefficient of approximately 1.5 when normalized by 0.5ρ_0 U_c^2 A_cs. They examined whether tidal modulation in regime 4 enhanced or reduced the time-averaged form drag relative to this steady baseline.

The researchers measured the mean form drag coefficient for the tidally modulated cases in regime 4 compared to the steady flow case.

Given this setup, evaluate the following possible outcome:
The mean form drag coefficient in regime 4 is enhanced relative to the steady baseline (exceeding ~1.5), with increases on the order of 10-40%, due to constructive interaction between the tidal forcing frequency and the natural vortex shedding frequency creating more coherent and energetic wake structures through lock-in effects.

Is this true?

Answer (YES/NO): NO